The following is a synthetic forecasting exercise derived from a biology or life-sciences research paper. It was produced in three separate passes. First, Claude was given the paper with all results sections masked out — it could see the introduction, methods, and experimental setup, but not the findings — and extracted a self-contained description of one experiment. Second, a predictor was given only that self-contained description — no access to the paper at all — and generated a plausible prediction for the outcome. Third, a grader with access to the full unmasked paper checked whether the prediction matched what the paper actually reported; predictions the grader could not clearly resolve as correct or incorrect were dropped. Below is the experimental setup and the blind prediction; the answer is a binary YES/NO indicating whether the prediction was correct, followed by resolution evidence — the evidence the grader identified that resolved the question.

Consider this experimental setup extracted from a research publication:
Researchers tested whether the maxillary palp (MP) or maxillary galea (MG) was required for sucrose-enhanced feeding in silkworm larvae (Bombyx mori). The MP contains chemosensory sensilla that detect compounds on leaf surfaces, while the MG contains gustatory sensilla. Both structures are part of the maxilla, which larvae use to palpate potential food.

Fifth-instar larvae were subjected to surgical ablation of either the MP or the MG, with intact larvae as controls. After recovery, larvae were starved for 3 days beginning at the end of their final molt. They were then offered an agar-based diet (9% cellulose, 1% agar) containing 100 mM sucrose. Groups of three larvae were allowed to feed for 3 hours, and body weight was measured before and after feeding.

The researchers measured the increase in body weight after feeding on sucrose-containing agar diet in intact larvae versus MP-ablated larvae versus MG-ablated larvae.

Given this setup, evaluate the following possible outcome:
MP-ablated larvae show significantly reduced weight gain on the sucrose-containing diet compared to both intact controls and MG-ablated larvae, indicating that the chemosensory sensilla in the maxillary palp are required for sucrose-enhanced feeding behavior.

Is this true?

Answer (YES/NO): NO